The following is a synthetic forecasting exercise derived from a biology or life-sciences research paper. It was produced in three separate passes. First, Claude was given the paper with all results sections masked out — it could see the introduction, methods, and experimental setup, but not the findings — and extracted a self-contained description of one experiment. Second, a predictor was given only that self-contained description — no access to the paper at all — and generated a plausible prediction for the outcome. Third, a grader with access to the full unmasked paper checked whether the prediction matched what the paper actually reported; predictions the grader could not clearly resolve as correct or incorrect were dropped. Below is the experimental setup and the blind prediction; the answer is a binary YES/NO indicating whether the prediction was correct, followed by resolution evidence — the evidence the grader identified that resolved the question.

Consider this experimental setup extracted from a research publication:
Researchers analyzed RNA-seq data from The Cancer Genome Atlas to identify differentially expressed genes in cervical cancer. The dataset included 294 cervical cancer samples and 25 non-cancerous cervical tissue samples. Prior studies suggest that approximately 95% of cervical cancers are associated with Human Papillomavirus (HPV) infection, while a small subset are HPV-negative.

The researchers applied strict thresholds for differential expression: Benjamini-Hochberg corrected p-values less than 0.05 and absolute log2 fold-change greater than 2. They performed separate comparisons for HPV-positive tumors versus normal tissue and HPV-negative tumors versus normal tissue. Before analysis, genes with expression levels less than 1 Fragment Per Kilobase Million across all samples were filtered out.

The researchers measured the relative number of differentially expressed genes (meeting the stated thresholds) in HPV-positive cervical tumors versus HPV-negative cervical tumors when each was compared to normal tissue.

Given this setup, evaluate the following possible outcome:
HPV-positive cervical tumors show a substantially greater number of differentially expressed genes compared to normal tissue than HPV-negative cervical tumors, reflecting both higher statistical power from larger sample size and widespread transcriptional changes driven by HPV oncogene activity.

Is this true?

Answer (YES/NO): NO